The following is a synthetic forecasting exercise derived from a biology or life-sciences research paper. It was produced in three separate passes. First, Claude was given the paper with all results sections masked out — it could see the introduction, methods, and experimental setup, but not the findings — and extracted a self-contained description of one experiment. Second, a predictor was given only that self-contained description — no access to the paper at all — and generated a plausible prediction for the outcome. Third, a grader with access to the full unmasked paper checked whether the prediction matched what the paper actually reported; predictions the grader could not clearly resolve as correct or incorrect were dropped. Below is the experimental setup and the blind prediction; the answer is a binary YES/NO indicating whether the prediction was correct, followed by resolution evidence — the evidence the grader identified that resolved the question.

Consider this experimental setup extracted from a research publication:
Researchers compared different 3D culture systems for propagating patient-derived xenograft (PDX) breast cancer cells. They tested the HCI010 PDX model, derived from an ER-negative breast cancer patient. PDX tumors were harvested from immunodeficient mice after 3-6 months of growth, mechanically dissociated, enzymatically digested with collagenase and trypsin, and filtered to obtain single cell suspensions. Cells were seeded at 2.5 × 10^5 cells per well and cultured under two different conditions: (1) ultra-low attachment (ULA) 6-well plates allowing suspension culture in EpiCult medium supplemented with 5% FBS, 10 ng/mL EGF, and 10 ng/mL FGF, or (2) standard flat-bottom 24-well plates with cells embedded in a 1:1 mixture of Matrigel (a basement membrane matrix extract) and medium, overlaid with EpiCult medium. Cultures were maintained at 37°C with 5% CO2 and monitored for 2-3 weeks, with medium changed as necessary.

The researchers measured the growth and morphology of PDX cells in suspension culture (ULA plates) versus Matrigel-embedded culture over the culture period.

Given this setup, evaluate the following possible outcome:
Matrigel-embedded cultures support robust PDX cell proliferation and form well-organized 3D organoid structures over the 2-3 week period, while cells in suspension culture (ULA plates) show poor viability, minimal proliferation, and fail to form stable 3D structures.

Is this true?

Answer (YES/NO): NO